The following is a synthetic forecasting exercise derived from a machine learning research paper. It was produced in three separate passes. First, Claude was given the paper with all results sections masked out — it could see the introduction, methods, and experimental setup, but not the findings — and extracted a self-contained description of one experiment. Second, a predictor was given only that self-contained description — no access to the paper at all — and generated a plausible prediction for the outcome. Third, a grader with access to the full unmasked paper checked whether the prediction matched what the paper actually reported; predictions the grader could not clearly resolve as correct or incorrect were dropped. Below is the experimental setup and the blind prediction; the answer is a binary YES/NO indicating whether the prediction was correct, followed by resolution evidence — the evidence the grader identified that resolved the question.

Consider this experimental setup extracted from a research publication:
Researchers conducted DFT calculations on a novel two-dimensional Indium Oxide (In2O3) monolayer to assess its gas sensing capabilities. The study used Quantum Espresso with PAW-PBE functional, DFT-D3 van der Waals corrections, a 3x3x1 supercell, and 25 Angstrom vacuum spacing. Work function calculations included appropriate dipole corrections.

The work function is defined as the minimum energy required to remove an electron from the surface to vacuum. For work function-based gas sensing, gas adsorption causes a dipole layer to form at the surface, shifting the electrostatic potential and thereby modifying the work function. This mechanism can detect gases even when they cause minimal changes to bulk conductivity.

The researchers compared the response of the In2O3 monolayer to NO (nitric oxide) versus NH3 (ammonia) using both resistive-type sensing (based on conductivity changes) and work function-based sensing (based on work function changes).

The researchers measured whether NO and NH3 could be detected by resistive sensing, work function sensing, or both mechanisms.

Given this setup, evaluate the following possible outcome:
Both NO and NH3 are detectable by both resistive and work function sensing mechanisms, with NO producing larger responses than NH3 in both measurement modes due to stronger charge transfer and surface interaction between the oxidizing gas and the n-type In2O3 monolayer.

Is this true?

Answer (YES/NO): NO